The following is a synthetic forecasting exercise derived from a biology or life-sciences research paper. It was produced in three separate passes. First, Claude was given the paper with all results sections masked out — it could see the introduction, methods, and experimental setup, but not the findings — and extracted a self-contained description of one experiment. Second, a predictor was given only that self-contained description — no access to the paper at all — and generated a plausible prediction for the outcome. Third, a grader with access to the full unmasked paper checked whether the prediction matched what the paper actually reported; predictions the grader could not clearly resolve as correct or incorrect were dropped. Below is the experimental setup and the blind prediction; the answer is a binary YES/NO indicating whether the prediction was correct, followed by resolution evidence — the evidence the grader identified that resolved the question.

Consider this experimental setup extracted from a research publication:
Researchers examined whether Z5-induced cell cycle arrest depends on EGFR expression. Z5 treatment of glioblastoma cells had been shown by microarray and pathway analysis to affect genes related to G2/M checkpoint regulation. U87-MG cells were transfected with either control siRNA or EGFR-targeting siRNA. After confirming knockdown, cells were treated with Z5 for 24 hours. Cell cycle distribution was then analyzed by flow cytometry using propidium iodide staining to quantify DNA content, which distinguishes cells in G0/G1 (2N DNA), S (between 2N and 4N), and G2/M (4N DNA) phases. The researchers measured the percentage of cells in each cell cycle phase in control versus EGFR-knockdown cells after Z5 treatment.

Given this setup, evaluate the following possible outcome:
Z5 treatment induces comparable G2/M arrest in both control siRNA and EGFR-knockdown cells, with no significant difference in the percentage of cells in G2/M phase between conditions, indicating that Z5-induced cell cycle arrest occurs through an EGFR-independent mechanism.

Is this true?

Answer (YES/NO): NO